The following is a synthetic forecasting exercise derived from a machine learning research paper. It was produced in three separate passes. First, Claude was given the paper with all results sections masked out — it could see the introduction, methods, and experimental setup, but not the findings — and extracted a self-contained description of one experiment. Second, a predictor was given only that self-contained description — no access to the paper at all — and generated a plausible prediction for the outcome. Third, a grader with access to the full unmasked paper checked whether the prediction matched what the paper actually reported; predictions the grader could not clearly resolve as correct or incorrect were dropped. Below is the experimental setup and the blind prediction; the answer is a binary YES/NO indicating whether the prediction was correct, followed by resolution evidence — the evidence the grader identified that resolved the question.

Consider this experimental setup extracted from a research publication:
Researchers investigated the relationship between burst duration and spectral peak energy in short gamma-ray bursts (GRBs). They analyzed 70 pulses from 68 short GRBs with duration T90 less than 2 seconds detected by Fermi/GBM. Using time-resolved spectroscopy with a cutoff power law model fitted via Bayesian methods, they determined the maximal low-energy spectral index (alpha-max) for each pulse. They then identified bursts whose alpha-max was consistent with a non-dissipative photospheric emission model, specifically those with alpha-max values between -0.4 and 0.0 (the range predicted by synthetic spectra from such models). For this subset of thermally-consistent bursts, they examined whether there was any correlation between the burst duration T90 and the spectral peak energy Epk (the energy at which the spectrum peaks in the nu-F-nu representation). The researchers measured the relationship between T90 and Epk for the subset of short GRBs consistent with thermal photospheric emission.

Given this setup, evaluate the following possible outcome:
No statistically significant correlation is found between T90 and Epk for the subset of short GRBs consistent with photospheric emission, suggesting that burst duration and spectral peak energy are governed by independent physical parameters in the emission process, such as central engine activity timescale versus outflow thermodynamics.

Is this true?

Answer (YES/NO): NO